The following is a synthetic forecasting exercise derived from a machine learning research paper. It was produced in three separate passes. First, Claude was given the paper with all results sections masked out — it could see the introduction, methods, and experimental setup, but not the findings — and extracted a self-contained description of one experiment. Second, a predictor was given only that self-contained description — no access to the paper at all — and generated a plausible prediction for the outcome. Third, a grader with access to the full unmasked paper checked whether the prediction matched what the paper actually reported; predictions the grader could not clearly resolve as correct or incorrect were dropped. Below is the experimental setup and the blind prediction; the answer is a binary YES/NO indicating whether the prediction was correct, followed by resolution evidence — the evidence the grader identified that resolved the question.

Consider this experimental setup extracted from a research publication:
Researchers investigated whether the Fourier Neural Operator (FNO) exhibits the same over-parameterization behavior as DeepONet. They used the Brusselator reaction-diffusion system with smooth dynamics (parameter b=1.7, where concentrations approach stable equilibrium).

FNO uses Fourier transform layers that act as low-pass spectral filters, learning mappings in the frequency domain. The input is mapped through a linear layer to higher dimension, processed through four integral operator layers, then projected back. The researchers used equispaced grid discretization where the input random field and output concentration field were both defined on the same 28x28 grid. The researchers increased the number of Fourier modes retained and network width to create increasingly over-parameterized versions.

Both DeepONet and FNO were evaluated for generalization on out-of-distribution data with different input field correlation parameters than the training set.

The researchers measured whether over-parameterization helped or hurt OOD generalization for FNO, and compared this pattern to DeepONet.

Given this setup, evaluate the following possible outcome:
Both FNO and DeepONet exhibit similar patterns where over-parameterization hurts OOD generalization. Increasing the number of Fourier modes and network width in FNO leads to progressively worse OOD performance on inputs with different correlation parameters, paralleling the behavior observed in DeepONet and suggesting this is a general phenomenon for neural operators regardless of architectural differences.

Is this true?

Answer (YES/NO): NO